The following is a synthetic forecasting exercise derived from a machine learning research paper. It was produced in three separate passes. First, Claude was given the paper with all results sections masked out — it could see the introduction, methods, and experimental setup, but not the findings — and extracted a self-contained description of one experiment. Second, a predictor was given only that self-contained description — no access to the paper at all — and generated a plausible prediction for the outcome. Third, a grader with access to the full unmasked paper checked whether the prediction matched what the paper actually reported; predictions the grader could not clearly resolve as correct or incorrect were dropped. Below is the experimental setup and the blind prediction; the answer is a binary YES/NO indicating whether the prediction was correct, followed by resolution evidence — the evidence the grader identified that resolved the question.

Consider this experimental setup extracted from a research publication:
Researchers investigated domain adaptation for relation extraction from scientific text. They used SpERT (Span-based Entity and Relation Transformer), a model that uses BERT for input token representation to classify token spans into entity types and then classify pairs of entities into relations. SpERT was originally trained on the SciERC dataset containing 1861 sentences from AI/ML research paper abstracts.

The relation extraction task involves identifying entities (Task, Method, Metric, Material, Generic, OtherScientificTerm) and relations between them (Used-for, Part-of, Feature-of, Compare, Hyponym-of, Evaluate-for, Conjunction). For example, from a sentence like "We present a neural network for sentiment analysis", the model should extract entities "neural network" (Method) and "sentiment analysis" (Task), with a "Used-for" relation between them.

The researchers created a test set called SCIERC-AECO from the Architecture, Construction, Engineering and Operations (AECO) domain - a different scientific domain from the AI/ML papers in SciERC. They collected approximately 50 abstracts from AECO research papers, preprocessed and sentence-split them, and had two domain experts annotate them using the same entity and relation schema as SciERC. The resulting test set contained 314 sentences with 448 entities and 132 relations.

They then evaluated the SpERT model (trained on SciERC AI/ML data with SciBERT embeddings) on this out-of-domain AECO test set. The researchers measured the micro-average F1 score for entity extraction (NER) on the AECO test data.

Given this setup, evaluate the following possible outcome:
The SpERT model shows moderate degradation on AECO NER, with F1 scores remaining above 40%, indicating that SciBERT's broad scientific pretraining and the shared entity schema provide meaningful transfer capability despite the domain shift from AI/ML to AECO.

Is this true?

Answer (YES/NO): NO